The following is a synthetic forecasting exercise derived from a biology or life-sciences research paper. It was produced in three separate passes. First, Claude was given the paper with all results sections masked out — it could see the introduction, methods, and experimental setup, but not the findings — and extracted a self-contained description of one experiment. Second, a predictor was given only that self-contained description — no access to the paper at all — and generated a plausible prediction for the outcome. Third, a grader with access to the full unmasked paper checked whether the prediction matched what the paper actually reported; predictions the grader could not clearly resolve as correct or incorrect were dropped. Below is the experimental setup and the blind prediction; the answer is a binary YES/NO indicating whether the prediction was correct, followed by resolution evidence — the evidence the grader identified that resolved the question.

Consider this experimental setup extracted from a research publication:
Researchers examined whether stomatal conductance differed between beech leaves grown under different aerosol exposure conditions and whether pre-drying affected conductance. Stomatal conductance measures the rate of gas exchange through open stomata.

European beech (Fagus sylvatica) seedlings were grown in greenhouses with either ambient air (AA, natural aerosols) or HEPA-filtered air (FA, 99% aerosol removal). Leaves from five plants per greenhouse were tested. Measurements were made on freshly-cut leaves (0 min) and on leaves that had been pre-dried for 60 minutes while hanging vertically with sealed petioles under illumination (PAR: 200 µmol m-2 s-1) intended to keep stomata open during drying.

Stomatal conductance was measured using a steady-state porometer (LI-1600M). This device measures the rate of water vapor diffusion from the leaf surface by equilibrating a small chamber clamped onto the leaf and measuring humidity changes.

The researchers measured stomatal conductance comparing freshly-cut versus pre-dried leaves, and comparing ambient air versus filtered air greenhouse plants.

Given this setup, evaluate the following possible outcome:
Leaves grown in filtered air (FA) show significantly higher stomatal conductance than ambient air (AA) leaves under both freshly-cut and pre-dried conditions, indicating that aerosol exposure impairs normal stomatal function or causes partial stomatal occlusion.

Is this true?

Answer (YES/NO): NO